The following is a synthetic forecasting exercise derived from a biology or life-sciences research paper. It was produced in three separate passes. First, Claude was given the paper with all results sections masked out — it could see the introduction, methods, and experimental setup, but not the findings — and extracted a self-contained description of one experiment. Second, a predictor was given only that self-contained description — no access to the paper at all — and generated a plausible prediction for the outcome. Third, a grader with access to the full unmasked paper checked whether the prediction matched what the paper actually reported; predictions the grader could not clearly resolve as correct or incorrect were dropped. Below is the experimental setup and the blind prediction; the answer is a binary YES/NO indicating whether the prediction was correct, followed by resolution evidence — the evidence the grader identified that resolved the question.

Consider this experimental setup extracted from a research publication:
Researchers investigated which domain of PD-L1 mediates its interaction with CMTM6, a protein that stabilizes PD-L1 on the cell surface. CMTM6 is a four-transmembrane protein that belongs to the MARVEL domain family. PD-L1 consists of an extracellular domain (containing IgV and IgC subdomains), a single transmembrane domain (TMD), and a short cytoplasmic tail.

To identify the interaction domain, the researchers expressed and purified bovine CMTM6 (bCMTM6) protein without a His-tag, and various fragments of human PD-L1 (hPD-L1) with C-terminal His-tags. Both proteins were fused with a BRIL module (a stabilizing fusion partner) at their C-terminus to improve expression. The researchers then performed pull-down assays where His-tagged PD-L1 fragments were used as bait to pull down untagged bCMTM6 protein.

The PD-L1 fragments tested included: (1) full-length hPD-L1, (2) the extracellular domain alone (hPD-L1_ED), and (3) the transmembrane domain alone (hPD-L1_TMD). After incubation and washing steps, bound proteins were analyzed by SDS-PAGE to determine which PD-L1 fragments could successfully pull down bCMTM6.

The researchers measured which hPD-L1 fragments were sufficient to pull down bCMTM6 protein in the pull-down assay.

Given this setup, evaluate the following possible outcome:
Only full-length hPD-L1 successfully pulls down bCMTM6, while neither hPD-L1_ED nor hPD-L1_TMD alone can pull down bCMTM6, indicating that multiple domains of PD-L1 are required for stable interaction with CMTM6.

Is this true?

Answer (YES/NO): NO